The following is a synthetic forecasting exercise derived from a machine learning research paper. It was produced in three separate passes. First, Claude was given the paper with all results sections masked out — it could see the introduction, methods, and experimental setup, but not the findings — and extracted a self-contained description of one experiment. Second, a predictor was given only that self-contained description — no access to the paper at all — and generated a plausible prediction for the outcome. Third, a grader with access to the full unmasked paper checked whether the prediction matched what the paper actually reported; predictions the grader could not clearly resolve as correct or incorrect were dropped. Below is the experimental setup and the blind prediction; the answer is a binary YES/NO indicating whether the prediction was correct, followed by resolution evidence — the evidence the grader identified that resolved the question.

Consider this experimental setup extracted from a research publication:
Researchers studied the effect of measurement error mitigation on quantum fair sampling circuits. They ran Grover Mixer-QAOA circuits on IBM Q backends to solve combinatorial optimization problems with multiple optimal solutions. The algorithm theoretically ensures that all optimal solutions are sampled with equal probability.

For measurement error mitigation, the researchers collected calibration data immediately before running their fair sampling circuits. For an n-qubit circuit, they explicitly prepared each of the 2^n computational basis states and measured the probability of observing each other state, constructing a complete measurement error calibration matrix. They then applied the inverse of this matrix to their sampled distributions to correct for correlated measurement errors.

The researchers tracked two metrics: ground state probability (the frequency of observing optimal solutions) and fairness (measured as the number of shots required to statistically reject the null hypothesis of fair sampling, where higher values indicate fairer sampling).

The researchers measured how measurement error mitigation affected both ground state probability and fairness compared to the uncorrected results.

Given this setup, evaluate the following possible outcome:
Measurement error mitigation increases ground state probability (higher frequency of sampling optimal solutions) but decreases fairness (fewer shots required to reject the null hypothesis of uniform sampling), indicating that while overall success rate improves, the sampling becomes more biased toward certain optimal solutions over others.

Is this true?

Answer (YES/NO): YES